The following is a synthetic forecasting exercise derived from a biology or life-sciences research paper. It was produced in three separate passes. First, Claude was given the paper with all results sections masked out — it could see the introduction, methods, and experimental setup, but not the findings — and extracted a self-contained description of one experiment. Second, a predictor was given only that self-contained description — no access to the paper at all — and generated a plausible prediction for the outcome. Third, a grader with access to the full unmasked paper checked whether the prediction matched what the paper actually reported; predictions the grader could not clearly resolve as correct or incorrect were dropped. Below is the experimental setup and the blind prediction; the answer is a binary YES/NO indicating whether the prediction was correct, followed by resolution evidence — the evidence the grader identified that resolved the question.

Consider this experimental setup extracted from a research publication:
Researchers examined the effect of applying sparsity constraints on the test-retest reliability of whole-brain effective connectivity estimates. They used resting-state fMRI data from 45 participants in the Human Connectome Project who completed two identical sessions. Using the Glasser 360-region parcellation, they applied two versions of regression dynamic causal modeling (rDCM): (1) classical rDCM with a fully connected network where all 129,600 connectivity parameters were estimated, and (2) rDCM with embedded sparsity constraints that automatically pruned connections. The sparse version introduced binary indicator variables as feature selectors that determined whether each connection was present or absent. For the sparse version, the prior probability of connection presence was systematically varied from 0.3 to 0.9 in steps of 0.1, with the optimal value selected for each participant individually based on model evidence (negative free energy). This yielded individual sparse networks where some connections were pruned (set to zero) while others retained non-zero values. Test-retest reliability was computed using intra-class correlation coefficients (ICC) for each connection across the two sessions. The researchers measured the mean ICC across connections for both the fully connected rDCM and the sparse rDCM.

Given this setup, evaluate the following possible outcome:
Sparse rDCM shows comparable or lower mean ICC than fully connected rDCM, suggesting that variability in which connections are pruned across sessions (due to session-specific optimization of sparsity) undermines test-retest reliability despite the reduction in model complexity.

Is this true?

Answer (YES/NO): YES